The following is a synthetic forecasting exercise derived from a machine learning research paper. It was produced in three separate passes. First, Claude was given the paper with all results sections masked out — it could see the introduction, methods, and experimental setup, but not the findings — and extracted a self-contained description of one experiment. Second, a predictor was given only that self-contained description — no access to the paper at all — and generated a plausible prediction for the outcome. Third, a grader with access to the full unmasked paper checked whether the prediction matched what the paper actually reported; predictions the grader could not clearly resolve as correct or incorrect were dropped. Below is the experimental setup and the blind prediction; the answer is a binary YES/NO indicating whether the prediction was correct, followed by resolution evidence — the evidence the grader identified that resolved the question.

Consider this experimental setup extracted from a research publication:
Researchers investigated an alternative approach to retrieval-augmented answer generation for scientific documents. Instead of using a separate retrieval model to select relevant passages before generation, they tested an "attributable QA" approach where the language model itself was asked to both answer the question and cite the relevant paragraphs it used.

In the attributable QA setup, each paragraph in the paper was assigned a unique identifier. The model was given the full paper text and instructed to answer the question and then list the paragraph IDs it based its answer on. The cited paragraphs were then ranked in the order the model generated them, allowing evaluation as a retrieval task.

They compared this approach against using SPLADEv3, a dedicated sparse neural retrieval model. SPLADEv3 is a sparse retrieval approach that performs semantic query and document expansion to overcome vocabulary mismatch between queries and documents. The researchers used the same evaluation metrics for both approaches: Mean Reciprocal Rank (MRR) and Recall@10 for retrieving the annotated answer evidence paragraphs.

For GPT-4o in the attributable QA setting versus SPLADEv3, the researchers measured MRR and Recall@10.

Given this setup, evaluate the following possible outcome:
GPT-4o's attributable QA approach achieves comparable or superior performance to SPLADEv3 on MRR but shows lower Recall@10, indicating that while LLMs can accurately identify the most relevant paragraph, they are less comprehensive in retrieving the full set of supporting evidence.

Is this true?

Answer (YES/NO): YES